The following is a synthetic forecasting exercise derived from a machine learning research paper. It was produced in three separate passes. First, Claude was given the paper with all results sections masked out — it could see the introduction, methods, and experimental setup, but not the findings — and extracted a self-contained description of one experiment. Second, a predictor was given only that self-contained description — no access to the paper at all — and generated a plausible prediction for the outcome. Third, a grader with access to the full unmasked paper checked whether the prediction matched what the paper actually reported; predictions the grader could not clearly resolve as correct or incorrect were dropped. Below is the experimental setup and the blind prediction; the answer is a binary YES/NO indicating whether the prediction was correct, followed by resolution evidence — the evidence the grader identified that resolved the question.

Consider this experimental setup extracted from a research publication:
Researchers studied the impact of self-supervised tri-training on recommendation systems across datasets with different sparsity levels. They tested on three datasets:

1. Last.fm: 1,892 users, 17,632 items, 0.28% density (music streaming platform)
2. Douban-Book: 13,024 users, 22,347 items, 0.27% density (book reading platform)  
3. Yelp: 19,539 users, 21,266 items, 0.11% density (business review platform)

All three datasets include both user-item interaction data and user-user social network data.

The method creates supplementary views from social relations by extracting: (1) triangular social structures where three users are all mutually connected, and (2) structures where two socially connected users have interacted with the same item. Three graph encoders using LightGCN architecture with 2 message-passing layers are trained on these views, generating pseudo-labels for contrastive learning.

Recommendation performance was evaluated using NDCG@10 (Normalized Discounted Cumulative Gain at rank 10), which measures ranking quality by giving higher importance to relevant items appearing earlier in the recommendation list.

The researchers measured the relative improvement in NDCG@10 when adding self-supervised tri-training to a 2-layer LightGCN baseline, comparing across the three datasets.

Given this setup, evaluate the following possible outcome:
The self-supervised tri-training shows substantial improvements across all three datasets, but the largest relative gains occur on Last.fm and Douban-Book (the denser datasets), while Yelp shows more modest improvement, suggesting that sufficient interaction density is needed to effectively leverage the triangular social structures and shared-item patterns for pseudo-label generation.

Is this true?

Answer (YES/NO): NO